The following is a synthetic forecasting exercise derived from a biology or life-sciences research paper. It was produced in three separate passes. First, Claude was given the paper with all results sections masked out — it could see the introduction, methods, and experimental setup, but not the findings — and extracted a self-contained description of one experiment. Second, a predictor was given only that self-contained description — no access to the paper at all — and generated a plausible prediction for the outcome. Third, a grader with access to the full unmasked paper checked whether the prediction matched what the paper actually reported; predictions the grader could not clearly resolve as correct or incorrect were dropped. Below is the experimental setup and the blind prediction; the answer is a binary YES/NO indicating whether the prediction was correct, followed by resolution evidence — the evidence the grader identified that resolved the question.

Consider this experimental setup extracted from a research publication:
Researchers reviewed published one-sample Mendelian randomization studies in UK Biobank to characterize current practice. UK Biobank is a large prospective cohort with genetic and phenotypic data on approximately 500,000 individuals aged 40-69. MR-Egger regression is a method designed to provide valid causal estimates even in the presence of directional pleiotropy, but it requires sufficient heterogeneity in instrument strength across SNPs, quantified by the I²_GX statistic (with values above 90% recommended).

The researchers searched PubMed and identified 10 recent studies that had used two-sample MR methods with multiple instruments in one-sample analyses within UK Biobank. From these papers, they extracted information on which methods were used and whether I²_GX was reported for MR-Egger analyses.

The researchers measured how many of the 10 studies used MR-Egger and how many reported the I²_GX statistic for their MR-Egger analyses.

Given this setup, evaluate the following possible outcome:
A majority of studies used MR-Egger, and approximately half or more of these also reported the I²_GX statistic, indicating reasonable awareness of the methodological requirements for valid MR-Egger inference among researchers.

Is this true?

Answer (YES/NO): NO